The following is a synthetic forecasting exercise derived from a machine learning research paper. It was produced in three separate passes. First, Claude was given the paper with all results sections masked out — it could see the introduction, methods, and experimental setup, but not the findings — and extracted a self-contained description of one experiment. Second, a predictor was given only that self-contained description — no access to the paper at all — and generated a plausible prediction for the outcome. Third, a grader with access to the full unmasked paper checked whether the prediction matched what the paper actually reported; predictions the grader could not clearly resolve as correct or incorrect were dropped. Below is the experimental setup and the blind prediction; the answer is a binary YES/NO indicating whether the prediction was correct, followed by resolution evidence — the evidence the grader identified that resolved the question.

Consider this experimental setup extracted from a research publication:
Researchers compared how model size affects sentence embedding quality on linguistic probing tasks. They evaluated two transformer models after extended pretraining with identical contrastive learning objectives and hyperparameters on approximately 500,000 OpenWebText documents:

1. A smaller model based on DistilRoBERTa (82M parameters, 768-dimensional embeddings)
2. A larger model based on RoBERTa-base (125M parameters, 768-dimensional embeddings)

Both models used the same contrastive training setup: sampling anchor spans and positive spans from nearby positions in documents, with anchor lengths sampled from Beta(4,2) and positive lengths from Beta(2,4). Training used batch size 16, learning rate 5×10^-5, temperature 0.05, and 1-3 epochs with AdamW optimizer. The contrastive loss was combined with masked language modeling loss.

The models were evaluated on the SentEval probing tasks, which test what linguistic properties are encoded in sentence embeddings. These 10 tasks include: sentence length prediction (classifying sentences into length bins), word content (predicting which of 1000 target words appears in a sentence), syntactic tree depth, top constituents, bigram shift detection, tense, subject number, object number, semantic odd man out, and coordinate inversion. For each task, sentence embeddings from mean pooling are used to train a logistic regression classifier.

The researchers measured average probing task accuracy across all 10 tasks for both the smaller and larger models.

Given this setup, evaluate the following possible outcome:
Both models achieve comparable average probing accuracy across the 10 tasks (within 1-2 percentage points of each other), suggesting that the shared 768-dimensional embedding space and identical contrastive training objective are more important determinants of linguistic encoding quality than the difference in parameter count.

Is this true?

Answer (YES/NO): YES